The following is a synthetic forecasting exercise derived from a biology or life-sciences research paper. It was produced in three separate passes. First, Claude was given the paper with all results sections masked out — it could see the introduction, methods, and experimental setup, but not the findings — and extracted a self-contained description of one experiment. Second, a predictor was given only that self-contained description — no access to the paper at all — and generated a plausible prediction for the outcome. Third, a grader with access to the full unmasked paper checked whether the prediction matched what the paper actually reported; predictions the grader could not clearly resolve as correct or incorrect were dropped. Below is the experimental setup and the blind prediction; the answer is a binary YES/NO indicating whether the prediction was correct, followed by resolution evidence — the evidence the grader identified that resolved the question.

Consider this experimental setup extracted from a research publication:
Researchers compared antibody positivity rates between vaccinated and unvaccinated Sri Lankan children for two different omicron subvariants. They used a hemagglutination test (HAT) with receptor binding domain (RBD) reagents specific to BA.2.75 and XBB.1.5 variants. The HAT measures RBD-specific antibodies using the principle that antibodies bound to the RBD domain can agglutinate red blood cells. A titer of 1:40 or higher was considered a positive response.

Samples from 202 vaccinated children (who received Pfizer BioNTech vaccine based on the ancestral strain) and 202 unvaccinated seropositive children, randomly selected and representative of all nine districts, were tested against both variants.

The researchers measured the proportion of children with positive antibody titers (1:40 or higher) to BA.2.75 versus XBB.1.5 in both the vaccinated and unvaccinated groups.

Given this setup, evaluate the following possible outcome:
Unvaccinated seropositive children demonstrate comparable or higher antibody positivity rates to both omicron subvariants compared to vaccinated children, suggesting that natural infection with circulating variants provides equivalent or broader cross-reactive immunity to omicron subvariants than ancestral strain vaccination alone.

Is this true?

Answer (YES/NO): NO